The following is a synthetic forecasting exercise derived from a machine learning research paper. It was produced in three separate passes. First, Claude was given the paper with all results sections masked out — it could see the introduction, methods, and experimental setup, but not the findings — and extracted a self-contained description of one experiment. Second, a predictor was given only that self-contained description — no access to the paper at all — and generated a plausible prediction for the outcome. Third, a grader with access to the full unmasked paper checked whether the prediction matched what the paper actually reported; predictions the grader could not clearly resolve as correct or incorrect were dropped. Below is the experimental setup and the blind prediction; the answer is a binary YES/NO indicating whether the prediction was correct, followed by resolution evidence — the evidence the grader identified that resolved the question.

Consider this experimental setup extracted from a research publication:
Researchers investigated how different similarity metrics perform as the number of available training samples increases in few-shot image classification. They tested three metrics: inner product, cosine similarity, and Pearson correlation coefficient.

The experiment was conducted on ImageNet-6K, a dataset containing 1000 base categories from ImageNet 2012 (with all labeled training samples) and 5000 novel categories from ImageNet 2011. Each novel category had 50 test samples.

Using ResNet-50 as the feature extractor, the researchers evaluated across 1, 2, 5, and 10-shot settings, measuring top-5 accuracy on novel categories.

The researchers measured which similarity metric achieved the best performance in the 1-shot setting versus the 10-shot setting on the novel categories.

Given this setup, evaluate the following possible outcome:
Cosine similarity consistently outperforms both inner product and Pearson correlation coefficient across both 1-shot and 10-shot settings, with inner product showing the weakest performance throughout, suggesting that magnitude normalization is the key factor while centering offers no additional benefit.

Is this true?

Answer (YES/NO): NO